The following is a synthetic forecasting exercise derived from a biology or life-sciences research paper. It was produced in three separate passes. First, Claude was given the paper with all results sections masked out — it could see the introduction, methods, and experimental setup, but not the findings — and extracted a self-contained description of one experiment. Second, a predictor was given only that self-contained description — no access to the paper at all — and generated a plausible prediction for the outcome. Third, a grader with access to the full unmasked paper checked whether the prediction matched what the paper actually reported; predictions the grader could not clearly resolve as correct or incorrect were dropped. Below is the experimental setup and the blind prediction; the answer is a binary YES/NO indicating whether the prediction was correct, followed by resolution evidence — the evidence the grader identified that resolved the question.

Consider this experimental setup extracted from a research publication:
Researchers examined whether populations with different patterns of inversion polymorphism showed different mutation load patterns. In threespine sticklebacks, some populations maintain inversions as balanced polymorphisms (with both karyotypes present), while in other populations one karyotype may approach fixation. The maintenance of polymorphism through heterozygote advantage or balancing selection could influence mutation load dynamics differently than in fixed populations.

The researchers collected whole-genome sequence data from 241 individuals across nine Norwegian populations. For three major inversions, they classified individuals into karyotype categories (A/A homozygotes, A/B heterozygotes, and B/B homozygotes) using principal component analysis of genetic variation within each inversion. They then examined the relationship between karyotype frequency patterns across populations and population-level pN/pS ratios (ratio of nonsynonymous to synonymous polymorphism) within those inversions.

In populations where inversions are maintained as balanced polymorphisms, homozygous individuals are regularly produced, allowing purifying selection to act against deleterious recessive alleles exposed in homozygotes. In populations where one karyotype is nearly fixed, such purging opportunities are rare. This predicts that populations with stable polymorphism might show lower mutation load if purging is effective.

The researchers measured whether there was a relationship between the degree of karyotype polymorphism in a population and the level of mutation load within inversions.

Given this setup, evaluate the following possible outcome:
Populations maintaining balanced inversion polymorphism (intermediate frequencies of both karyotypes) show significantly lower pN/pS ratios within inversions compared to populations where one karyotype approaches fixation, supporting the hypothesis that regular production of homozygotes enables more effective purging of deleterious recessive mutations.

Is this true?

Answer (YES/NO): NO